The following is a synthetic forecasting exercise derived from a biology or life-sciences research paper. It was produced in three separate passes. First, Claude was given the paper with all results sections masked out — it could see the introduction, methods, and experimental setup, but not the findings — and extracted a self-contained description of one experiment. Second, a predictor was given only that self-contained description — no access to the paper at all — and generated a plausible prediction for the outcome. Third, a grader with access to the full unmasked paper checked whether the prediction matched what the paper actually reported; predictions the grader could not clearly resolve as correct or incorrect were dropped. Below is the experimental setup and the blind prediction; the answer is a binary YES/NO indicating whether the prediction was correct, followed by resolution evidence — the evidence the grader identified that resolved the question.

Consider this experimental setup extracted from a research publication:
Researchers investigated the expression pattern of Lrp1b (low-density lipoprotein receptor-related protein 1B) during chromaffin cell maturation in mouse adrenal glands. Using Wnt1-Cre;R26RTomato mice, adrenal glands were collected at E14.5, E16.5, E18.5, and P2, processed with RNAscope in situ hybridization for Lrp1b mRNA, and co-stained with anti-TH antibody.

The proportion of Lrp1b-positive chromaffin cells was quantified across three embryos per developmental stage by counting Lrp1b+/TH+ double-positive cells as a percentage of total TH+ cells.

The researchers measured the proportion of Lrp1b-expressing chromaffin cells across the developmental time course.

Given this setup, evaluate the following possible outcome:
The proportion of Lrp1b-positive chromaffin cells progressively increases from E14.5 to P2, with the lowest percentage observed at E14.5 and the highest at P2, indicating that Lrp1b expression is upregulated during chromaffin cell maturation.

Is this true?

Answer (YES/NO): NO